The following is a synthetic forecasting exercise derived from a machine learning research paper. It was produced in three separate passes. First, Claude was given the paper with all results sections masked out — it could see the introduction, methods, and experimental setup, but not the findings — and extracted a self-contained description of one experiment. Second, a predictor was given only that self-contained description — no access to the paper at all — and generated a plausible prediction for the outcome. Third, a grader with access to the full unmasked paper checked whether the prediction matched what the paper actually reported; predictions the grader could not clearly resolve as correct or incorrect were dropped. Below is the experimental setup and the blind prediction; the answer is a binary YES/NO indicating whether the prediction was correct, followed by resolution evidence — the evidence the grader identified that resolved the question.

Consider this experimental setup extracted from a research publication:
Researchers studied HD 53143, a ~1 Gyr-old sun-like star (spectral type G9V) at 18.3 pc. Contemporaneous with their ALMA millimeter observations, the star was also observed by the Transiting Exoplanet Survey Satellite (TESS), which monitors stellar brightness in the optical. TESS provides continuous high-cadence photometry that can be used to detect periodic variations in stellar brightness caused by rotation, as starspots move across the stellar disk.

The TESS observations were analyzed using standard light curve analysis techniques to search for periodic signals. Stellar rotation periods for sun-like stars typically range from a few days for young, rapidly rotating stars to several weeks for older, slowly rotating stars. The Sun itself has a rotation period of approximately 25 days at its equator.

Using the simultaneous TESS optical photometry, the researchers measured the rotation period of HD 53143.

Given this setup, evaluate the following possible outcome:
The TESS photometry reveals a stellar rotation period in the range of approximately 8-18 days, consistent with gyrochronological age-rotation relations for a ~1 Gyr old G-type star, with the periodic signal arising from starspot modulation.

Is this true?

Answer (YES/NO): YES